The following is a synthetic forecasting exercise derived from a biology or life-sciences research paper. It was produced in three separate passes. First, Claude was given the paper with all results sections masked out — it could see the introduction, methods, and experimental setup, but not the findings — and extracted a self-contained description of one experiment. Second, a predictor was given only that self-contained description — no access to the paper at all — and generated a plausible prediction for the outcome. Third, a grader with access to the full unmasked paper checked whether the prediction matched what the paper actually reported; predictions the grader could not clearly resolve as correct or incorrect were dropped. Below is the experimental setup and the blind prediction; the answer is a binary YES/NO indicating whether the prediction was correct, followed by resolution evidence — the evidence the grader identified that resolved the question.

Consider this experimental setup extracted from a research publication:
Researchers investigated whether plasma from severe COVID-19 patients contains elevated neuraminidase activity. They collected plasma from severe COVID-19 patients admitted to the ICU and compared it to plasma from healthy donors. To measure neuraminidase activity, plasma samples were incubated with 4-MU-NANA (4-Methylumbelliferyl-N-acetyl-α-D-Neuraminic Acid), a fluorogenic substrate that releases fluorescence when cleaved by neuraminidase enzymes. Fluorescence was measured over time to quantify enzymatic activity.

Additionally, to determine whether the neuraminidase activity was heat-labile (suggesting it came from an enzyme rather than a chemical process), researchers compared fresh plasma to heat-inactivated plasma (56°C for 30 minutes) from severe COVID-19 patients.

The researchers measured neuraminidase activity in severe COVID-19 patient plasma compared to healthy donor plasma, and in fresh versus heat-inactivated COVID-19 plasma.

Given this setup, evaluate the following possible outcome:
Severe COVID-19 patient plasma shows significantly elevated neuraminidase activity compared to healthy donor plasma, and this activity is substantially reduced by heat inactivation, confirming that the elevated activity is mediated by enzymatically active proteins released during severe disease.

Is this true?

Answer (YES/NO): YES